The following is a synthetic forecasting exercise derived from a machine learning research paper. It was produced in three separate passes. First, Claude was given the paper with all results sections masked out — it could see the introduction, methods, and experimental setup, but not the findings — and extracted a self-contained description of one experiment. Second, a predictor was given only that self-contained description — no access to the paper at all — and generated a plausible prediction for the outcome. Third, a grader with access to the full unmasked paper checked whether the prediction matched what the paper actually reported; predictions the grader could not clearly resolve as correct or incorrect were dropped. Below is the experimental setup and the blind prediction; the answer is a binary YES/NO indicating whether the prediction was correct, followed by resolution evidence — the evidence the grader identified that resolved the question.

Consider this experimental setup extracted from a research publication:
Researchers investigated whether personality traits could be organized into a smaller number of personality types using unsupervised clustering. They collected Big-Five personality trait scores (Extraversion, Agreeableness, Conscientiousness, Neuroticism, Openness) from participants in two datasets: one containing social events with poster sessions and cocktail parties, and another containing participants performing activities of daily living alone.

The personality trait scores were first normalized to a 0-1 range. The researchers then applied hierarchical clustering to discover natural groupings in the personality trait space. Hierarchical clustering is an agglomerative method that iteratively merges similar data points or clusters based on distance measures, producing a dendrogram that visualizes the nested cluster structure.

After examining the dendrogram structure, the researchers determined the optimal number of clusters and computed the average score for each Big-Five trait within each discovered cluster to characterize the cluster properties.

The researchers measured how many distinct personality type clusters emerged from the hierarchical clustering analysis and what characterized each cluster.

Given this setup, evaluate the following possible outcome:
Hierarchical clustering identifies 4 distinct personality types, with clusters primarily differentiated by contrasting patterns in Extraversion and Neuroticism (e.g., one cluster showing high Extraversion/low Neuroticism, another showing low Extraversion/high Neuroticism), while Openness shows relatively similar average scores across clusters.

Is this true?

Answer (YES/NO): NO